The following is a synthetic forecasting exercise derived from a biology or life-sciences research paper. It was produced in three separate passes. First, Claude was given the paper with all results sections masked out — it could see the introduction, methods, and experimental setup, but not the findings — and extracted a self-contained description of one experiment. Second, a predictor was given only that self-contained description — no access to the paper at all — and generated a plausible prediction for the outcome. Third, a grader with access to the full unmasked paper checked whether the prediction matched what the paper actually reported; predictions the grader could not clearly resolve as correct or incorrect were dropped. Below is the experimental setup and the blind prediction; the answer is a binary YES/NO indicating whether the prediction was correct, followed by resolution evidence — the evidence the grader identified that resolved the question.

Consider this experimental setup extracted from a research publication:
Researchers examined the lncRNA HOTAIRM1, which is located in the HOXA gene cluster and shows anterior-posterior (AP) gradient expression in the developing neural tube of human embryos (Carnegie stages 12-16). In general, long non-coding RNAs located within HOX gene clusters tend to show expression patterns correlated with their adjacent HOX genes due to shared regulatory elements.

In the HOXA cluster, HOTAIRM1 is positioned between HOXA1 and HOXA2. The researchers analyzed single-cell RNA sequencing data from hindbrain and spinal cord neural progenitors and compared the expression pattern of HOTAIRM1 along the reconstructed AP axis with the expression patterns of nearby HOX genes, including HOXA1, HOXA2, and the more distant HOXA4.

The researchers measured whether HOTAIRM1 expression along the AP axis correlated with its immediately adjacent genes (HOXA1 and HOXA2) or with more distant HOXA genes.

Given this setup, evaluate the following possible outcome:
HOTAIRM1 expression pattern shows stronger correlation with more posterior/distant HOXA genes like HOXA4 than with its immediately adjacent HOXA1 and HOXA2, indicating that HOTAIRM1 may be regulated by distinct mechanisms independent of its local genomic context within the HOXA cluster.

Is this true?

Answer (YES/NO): YES